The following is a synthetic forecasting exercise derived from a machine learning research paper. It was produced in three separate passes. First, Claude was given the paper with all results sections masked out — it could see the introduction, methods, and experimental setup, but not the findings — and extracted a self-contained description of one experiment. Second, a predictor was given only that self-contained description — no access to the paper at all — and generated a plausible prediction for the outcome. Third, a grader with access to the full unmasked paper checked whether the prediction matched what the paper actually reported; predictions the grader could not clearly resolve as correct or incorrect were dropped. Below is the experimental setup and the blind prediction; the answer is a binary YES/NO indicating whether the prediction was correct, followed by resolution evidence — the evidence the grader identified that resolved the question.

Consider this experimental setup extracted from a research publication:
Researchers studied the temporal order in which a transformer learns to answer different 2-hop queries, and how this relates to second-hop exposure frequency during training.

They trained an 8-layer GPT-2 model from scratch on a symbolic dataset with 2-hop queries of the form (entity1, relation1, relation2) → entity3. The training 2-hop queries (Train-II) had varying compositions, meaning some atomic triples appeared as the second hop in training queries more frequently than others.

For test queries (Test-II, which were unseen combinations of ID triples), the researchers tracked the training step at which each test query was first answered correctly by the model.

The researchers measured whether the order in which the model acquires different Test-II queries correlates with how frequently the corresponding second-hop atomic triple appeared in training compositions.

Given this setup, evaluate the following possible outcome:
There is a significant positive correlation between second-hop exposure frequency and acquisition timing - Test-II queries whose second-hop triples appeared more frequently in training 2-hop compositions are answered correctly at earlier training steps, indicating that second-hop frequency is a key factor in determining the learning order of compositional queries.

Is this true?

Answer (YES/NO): YES